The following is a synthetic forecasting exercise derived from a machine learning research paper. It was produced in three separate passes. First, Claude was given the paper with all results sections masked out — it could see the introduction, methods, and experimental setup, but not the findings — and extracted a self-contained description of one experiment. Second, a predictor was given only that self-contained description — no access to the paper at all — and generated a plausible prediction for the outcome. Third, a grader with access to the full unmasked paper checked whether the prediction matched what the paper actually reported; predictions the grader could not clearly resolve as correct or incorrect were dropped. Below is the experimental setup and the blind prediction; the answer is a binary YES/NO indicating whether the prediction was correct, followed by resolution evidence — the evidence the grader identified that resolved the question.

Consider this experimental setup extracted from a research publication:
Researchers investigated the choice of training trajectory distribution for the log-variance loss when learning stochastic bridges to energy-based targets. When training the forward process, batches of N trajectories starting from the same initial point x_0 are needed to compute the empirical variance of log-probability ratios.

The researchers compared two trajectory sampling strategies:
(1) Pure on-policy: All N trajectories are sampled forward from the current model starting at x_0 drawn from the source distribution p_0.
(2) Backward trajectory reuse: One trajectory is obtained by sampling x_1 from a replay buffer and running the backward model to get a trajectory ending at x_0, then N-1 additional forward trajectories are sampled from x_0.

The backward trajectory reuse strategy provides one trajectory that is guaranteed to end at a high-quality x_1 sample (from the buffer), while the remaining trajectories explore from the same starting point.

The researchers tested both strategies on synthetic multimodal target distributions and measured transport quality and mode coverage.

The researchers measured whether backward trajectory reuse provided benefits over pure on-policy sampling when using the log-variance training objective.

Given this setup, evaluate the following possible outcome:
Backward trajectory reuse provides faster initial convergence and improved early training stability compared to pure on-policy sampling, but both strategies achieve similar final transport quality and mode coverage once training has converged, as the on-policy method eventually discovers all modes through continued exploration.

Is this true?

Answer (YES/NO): NO